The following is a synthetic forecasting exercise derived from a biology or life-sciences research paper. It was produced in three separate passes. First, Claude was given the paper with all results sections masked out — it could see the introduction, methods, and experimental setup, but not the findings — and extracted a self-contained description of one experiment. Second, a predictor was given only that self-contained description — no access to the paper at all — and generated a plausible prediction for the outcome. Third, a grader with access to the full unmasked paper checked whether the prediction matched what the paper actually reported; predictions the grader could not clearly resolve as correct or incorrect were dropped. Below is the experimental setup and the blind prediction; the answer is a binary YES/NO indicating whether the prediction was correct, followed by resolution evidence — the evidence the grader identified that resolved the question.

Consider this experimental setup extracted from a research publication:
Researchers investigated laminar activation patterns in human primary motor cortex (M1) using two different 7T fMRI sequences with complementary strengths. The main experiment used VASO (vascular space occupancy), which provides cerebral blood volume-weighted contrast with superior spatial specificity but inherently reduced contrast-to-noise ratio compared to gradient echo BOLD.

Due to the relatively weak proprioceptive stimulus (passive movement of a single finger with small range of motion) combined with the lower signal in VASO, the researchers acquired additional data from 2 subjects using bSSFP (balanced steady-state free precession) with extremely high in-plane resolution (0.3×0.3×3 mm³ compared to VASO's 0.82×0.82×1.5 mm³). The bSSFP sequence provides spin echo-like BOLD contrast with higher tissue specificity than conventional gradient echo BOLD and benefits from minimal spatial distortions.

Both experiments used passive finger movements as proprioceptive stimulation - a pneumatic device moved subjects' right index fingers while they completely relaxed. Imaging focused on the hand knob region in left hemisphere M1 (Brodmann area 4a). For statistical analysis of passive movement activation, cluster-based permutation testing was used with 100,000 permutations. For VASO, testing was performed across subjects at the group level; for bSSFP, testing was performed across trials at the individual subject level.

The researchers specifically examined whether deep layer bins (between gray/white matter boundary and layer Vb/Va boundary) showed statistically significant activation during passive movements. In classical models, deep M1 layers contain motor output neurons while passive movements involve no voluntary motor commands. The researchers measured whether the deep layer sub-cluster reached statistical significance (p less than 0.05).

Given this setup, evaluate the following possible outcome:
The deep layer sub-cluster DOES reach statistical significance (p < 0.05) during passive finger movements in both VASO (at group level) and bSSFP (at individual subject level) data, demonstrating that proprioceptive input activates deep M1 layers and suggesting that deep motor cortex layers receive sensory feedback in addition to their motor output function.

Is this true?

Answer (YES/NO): YES